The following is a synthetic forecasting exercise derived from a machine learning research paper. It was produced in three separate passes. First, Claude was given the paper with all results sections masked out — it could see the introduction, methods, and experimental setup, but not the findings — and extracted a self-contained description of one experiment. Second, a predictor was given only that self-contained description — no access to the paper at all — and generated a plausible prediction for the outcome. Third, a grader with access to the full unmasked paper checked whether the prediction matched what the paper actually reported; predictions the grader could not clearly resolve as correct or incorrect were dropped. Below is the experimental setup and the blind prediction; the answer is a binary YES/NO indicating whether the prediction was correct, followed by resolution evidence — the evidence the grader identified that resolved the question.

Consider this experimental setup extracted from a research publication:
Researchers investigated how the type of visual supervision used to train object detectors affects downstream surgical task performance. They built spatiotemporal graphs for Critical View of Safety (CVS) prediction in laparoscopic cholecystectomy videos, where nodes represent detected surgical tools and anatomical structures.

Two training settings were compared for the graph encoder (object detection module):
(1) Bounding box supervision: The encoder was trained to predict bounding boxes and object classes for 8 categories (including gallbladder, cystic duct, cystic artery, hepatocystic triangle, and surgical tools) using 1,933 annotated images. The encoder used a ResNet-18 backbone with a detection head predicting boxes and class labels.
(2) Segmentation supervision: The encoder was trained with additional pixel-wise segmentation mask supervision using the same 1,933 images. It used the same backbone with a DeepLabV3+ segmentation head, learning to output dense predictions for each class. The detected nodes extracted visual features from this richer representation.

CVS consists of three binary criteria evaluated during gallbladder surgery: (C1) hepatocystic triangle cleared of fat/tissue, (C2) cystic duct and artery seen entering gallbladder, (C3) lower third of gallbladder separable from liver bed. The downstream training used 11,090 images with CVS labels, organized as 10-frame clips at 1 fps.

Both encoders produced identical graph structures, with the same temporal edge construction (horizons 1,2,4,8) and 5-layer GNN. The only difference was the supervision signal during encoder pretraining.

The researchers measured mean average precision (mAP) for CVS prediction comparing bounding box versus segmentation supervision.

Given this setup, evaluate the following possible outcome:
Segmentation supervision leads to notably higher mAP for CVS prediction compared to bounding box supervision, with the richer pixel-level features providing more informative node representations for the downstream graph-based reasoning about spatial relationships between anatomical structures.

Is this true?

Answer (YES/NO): YES